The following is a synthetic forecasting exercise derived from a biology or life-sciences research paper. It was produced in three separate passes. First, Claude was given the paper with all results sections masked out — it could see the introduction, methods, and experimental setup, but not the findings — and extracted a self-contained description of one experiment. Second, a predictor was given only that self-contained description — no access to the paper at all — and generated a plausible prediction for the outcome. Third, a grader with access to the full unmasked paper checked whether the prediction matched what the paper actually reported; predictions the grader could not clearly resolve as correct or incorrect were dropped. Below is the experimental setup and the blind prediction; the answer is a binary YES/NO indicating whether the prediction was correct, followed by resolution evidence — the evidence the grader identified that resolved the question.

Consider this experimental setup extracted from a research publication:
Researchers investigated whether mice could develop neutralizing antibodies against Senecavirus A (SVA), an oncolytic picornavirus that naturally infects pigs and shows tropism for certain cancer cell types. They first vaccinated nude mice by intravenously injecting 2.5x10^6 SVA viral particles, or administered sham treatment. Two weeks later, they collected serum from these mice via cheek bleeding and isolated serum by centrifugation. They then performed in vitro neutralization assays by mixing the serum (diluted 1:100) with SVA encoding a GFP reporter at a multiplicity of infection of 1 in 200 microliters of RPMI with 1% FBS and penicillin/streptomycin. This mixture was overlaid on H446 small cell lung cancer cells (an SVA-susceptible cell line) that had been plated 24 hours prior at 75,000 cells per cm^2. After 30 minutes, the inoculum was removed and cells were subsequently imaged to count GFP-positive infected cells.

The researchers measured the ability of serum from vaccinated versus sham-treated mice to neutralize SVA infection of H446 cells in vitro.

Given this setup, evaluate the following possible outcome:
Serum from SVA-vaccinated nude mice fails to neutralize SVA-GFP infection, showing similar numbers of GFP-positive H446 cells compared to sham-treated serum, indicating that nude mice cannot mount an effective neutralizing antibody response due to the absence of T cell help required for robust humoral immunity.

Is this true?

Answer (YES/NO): NO